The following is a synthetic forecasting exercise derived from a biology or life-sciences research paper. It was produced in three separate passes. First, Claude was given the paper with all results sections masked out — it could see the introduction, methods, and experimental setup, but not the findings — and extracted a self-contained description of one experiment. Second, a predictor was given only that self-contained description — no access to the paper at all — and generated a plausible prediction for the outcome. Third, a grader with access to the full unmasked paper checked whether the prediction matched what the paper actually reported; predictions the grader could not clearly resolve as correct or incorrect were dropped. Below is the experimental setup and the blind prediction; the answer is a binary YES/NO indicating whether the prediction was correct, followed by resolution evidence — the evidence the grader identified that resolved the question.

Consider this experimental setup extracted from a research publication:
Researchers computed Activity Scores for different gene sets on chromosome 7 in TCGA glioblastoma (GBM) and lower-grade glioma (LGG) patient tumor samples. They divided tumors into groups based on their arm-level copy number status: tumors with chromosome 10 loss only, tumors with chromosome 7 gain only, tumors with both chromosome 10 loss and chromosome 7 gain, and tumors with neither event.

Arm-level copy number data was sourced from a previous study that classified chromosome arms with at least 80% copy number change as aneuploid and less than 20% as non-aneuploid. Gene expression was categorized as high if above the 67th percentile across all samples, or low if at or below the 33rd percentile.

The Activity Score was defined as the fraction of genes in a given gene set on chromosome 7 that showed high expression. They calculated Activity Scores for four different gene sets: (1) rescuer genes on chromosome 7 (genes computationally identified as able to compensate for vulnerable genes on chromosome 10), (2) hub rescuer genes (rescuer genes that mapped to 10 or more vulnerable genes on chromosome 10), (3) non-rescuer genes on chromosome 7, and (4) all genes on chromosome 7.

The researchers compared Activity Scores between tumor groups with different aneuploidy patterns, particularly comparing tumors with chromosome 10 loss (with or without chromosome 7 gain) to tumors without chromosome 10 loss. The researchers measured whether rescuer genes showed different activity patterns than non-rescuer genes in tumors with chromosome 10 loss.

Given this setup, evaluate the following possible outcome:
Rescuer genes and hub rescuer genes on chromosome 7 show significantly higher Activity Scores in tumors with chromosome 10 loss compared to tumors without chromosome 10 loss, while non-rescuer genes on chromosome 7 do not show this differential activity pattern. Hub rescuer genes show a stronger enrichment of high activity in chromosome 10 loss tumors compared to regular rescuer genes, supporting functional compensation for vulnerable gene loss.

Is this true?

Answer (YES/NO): NO